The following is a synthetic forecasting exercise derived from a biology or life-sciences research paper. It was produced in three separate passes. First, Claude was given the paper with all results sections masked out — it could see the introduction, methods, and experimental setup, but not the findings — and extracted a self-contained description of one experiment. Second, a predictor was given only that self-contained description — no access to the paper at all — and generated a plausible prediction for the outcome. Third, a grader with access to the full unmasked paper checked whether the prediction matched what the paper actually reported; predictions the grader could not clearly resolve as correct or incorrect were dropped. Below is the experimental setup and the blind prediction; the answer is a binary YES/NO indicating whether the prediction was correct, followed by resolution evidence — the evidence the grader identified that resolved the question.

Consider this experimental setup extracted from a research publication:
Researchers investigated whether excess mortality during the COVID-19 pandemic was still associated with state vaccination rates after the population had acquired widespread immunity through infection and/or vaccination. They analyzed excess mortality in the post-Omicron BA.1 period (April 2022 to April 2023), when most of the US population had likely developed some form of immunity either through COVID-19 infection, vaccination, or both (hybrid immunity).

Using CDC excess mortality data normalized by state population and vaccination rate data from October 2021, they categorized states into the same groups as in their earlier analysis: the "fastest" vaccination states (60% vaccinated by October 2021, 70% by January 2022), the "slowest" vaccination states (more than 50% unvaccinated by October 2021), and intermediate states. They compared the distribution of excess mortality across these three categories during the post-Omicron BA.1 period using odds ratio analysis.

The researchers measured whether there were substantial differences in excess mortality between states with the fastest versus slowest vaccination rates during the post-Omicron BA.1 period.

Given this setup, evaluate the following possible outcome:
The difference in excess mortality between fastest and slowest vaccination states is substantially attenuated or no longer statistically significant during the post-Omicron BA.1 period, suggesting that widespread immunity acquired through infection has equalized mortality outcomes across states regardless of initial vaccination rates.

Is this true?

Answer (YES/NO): YES